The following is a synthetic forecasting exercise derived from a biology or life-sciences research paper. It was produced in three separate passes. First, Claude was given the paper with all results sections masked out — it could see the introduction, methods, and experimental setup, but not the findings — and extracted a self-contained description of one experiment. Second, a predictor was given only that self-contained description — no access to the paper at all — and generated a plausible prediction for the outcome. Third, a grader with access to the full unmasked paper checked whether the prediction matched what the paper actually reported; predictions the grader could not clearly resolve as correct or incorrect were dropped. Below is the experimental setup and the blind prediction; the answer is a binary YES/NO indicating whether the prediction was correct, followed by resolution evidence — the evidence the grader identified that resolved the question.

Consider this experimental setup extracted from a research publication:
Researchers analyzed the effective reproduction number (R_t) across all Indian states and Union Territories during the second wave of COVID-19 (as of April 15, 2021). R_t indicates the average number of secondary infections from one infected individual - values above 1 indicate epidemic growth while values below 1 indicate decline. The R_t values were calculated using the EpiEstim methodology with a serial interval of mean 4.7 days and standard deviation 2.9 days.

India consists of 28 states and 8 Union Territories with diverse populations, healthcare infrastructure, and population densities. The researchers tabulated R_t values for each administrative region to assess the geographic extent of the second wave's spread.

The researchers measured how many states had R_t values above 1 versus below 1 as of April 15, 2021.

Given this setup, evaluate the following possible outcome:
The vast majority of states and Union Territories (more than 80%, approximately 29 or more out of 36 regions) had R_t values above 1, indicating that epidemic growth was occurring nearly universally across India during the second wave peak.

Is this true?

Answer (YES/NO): YES